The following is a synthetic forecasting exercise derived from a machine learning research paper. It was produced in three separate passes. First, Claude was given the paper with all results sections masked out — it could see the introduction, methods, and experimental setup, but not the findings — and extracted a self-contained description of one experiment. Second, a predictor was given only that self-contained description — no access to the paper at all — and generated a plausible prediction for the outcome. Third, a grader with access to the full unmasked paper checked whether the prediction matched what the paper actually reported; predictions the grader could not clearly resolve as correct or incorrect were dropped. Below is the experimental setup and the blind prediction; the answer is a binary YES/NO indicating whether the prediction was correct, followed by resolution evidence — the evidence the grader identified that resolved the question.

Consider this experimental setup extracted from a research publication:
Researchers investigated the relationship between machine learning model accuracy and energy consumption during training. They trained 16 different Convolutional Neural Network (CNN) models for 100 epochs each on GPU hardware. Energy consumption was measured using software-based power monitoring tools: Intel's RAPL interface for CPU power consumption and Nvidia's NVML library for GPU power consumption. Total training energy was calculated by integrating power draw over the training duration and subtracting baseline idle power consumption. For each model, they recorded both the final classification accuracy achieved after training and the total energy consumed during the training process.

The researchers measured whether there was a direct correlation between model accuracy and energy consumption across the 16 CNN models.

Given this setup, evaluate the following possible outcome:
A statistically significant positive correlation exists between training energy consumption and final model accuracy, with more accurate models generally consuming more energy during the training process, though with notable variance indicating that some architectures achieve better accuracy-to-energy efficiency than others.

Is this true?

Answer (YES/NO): NO